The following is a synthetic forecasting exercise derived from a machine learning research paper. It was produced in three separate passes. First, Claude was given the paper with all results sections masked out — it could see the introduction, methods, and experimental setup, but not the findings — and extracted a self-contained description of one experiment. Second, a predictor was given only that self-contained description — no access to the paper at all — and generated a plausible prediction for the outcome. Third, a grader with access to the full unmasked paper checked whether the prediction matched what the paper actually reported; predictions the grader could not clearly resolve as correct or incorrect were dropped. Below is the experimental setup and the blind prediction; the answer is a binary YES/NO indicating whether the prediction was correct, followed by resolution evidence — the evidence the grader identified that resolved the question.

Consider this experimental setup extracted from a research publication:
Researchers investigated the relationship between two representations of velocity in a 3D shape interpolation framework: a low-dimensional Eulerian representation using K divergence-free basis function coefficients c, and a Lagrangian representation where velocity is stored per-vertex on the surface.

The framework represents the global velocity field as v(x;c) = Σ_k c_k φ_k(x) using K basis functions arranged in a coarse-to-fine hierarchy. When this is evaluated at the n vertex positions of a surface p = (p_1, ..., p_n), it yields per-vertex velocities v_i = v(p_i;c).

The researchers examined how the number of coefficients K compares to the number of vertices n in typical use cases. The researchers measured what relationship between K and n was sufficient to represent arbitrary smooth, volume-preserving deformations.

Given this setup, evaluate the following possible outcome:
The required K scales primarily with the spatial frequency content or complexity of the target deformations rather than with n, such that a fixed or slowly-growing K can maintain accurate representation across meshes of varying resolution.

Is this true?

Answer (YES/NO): YES